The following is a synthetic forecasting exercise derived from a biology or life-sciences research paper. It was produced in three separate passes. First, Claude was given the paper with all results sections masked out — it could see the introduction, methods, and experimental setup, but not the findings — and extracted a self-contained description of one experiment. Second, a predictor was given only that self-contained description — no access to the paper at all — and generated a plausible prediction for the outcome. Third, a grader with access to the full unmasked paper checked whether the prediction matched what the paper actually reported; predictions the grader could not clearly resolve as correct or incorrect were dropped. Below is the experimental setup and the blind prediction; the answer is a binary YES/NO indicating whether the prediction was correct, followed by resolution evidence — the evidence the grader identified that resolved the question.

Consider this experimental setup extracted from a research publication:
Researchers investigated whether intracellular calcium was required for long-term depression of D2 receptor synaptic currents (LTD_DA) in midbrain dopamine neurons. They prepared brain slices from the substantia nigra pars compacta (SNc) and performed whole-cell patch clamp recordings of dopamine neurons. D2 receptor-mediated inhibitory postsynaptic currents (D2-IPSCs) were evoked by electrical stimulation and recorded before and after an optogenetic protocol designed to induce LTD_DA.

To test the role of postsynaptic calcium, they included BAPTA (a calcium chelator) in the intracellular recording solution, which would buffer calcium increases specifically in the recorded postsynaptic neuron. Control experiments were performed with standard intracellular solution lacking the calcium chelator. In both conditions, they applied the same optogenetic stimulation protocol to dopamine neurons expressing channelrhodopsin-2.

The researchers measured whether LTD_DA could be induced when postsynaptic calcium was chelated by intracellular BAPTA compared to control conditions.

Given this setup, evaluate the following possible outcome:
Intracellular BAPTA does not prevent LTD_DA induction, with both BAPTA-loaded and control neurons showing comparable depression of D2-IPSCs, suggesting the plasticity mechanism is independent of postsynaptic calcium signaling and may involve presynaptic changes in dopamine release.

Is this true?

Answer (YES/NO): NO